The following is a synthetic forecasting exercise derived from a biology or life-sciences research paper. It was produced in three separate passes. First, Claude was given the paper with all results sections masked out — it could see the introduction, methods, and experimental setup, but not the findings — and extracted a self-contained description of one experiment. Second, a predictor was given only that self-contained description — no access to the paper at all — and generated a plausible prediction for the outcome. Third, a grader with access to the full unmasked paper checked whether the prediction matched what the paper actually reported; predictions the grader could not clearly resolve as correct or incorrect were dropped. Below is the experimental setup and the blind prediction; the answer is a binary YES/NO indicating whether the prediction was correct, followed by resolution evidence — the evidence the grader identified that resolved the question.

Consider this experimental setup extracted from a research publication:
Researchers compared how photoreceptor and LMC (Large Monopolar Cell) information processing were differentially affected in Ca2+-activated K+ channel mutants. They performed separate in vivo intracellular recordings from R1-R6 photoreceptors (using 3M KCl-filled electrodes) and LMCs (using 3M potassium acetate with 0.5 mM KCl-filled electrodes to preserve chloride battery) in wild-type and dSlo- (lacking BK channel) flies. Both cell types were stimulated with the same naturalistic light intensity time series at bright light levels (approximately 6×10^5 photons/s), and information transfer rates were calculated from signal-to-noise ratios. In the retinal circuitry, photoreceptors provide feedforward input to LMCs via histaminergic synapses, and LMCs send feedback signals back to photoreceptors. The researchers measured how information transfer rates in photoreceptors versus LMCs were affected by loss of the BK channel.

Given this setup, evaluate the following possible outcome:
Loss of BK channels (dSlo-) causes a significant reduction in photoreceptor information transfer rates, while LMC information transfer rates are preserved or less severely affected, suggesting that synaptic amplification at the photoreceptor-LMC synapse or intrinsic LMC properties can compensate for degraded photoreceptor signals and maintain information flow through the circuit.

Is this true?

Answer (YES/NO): NO